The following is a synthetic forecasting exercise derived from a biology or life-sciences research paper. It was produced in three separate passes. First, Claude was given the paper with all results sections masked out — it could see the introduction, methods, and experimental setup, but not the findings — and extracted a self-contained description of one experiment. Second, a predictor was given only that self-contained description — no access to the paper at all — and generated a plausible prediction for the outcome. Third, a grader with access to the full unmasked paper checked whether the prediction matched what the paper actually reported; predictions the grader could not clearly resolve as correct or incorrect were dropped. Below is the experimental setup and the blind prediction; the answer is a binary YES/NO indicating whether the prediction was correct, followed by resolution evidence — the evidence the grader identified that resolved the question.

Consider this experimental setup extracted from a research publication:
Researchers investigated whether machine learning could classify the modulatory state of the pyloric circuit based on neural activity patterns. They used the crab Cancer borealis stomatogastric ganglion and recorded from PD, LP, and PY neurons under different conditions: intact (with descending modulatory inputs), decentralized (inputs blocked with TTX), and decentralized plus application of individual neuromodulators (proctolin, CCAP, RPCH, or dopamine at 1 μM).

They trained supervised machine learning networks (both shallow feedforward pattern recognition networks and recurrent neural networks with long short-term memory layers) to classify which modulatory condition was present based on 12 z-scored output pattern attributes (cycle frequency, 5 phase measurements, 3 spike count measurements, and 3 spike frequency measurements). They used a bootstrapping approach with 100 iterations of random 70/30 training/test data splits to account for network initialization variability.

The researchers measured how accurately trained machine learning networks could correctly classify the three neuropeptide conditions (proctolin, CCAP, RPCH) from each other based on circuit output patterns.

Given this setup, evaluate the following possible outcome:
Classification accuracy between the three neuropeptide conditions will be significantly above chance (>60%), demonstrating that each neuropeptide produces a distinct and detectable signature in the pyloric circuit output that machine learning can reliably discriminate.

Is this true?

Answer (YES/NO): NO